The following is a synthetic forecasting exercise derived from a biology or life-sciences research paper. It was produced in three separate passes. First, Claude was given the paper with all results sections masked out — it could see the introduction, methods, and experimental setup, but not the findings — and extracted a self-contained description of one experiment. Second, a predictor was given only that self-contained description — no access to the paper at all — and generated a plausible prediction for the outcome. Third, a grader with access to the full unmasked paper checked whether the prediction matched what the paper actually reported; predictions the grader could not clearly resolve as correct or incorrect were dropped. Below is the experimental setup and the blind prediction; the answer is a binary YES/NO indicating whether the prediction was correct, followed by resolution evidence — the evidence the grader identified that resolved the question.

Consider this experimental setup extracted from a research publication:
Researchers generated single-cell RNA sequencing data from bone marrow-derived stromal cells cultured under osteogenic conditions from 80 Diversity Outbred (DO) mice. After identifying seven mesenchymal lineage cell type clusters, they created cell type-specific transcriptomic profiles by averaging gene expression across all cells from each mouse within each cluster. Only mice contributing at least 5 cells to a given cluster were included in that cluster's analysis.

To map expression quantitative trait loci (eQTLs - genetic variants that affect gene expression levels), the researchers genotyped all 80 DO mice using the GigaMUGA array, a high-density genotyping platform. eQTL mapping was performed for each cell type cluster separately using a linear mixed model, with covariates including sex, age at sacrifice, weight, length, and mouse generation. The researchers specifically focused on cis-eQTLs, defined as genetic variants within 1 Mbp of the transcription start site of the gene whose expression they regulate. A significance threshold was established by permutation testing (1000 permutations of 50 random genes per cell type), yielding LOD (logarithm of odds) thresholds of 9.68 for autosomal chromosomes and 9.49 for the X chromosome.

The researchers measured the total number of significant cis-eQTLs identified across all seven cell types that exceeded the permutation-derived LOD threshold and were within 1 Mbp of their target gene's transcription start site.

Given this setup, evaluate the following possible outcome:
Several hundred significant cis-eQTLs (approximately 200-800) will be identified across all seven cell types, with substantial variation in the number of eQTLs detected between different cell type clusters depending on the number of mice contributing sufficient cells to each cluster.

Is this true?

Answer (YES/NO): YES